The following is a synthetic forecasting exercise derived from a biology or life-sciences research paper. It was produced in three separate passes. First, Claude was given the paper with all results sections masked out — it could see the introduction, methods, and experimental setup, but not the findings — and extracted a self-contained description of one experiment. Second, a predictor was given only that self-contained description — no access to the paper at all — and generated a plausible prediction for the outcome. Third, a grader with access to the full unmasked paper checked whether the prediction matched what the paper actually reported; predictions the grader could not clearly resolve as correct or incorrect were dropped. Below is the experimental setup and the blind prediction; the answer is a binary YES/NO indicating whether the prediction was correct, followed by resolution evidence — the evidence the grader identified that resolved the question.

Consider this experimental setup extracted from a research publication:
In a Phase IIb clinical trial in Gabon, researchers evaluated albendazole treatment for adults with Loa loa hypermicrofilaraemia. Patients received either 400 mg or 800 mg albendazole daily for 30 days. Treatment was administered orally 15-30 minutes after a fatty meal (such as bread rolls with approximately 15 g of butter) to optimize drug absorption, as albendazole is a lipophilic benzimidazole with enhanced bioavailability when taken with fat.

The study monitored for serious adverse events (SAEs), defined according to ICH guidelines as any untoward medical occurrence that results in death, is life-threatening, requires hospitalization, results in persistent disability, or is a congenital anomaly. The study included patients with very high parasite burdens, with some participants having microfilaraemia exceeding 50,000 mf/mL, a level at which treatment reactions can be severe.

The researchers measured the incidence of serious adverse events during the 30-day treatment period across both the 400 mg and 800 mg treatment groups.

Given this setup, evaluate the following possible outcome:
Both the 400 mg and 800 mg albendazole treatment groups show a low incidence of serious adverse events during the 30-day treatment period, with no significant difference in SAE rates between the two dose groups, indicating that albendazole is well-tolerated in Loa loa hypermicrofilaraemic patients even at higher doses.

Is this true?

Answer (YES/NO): YES